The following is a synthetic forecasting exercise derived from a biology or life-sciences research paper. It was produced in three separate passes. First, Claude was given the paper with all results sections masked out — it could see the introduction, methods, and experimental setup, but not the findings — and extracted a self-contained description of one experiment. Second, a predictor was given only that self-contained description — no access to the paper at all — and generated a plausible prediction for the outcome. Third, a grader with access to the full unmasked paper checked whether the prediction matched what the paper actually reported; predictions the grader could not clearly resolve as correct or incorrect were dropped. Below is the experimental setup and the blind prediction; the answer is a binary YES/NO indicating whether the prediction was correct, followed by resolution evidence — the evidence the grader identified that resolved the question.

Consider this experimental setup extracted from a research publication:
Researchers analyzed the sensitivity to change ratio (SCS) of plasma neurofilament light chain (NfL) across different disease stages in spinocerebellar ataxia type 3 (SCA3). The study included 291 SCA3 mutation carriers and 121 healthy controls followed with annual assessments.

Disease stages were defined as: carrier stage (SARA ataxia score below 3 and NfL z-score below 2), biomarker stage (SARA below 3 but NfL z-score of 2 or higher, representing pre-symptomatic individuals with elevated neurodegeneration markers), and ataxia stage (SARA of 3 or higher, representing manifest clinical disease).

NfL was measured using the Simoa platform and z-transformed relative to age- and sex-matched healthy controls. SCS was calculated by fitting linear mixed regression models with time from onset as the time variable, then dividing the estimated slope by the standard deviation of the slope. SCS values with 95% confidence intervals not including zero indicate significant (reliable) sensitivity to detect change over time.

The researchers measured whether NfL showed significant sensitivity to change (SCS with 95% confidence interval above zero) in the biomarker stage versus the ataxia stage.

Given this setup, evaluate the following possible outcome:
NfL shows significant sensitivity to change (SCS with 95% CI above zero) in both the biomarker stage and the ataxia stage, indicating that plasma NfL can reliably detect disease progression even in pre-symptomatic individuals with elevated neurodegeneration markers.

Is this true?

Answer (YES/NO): NO